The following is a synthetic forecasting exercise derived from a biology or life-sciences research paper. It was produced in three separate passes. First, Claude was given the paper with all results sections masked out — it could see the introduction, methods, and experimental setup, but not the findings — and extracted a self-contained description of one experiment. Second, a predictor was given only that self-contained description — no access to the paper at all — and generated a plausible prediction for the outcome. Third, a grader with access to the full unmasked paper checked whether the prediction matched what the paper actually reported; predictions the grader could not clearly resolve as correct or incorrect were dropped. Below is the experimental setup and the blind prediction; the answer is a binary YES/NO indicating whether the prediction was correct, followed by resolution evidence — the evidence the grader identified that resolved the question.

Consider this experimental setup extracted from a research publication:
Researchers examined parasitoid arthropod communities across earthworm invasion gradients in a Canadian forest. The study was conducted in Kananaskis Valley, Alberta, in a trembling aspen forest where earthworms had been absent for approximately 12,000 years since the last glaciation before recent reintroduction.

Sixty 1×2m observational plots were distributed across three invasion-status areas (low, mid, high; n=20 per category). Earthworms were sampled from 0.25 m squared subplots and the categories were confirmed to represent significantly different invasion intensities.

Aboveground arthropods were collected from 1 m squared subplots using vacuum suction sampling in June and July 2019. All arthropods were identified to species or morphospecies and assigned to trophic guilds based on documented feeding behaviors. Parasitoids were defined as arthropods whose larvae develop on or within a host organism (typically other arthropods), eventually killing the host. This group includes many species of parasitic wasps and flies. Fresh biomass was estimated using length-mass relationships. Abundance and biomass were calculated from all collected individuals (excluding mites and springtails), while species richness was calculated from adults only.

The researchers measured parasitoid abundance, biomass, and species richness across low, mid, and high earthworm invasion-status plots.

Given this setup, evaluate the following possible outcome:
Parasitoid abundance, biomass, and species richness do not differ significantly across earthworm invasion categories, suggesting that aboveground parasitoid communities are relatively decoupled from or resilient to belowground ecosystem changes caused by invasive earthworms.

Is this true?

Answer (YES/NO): NO